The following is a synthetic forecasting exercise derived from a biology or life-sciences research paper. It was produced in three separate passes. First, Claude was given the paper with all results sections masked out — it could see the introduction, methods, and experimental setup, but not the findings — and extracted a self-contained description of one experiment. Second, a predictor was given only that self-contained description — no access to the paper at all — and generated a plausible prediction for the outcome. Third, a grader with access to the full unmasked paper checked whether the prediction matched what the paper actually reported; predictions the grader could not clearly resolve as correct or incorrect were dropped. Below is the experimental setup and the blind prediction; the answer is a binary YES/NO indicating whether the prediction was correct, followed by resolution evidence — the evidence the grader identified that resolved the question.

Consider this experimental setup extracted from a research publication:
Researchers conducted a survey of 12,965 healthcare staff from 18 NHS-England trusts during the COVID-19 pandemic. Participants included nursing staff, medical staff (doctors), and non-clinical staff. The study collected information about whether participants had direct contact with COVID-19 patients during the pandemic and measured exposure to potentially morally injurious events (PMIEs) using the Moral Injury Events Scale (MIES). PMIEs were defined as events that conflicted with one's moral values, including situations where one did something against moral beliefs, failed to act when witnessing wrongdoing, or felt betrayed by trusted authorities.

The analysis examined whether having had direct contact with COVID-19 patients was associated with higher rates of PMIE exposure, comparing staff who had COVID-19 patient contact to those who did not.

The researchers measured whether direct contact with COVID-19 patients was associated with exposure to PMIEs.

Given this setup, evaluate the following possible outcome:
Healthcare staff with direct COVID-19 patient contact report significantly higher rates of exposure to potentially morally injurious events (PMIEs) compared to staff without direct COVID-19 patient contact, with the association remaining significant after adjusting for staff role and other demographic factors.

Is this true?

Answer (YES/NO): NO